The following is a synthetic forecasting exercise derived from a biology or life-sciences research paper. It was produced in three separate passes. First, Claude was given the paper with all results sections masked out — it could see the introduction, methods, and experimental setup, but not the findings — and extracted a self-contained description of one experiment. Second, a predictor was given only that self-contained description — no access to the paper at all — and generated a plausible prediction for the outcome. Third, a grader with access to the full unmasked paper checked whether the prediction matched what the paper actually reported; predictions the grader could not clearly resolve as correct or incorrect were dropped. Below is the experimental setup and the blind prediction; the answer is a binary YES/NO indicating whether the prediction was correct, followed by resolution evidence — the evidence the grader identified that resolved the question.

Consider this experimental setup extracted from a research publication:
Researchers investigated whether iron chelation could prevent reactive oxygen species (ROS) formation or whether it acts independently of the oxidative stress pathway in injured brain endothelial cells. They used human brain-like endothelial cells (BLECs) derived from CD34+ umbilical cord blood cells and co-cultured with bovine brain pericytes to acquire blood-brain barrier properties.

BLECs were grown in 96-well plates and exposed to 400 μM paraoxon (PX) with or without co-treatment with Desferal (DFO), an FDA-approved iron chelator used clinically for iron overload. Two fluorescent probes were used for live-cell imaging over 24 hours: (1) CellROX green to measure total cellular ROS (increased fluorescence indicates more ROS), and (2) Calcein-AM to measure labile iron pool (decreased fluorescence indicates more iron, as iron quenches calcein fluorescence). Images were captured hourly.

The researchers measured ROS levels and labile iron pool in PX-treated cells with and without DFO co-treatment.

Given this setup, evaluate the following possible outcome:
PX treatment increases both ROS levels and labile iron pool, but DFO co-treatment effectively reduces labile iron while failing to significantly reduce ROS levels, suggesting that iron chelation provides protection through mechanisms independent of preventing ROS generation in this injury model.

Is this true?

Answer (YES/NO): YES